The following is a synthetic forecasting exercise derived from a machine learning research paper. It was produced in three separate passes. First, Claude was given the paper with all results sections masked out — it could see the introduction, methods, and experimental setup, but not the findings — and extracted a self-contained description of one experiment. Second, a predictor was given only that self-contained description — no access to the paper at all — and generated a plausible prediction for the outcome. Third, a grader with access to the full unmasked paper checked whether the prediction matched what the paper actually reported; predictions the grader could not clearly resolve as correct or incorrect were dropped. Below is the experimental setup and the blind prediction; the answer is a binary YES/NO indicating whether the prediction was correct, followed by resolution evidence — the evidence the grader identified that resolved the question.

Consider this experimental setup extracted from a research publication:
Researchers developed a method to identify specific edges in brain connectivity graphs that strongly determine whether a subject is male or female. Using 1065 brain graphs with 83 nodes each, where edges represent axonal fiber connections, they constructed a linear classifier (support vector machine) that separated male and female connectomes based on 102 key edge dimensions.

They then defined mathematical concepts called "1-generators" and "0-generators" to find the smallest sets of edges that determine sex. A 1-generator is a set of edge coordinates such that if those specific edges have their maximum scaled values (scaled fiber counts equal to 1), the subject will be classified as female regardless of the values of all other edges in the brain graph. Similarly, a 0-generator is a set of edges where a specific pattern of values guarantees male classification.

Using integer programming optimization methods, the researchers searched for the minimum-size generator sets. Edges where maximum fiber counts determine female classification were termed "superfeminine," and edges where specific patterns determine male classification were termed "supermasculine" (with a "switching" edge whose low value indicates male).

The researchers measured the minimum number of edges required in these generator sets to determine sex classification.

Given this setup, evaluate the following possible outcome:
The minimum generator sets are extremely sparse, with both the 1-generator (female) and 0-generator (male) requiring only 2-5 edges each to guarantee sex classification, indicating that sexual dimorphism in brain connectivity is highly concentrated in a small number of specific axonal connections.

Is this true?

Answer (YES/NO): YES